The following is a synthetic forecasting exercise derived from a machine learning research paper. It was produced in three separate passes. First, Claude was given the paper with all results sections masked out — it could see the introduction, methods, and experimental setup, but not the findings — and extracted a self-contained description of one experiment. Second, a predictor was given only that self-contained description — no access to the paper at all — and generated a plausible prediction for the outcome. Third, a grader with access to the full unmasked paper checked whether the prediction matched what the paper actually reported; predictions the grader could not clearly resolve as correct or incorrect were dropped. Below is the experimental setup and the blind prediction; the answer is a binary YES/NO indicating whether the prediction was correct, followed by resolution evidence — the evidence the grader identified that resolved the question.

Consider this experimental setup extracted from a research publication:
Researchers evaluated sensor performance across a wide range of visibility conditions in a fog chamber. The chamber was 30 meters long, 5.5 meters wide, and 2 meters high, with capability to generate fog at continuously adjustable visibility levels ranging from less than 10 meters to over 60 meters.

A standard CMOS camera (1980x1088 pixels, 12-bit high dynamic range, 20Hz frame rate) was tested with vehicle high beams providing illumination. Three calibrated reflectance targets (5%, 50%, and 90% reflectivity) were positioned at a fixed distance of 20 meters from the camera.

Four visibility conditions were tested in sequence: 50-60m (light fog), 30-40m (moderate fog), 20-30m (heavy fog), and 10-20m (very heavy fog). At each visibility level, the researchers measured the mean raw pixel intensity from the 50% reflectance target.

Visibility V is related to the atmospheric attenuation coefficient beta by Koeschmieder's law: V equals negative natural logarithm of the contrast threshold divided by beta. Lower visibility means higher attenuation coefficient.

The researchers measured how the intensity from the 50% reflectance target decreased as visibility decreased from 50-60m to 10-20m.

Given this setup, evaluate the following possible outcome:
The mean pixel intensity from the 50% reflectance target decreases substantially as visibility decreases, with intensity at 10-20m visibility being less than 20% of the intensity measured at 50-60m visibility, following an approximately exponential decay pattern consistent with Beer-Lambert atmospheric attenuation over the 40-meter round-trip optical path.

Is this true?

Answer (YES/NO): NO